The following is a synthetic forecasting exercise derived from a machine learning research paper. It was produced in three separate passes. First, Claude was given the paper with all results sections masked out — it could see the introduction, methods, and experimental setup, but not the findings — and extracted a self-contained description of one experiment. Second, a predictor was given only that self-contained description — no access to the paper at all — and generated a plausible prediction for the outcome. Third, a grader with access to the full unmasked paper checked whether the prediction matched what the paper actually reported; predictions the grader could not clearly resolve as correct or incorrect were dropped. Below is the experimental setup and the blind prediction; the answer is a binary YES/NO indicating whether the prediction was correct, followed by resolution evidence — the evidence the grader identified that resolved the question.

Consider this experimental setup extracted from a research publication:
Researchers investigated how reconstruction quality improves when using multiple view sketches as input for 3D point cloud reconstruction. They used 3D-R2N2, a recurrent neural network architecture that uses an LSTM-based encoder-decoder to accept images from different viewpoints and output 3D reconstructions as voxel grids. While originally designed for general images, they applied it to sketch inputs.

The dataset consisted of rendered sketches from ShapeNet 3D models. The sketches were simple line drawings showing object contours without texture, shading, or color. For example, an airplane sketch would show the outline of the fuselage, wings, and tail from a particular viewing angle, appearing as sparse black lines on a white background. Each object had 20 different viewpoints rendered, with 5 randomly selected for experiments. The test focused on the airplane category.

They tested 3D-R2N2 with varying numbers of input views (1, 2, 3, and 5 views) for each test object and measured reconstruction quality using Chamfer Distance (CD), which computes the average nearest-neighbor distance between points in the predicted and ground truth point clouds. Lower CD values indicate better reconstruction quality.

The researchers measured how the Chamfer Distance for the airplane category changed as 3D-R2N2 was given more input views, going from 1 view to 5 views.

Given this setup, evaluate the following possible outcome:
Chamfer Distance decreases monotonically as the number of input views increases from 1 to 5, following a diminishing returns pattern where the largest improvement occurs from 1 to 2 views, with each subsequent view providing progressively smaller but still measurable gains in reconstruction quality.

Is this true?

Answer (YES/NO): YES